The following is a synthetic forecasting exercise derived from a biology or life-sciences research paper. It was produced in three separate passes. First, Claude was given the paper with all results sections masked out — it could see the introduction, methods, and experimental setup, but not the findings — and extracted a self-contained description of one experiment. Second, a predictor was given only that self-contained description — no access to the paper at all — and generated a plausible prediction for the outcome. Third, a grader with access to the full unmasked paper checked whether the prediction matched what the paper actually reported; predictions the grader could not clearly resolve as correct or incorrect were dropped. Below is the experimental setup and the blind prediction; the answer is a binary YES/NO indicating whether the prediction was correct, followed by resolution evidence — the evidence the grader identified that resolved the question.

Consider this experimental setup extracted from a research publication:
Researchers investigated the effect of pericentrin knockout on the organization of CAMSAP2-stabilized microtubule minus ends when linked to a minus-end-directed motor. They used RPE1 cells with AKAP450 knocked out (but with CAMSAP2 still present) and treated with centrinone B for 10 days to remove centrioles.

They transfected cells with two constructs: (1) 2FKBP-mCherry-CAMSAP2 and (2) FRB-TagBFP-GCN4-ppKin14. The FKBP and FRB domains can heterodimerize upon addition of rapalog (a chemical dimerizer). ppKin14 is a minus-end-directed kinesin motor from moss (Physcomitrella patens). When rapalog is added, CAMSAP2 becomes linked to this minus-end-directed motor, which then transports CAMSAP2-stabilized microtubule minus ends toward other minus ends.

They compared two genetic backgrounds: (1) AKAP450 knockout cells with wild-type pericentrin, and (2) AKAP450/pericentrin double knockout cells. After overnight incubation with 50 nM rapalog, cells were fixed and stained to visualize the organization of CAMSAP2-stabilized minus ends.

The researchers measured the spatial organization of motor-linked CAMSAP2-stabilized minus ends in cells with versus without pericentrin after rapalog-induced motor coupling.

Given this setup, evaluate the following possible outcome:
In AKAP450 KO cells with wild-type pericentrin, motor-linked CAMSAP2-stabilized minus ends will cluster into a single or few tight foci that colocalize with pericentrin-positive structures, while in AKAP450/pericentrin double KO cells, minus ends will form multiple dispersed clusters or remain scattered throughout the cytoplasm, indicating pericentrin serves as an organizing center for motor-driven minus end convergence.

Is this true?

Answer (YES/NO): NO